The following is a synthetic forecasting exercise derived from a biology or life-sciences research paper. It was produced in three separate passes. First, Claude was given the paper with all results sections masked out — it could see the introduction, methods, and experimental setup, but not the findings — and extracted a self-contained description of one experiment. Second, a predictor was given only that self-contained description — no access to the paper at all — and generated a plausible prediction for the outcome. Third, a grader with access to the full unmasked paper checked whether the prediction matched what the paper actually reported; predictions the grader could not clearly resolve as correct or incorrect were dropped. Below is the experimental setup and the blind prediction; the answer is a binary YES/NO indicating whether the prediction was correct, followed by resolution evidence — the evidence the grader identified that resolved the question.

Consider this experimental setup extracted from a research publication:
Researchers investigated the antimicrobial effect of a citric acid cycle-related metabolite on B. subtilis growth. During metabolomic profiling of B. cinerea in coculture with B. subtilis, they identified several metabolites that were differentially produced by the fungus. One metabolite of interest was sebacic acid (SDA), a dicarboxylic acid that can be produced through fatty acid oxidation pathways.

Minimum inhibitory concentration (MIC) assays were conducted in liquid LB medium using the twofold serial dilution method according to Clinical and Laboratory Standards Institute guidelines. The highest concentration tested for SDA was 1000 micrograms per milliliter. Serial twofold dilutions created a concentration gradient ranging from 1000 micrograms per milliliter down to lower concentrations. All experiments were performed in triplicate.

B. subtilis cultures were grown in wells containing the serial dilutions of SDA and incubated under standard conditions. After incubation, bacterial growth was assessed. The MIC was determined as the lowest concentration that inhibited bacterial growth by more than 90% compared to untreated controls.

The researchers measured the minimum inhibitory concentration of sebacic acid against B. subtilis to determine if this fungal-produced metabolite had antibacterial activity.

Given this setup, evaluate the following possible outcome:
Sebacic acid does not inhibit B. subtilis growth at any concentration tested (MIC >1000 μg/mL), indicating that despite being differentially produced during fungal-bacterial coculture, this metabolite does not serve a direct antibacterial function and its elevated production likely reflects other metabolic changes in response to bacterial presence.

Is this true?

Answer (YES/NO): NO